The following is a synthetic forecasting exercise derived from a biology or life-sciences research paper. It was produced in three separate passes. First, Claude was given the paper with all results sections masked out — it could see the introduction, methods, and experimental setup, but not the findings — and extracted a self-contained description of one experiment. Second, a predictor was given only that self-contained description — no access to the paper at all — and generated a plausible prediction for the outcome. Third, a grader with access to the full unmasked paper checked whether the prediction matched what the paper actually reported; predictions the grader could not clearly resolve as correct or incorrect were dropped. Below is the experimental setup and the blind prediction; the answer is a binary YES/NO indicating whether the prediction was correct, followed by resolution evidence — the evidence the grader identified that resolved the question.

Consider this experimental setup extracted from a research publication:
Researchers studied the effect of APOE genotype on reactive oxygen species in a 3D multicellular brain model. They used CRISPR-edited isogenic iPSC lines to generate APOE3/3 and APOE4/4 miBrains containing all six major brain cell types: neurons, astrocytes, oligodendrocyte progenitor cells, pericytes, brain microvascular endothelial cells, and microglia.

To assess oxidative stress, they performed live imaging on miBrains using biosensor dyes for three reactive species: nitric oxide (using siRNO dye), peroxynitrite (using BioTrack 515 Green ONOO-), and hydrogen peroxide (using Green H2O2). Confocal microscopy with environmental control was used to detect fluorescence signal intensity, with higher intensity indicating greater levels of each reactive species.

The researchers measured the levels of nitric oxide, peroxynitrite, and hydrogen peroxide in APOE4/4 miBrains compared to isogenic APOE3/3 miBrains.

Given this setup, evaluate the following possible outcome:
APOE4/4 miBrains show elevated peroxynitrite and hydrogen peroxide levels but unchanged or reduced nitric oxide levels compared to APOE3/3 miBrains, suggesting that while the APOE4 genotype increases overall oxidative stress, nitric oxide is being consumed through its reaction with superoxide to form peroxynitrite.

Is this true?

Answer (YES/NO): NO